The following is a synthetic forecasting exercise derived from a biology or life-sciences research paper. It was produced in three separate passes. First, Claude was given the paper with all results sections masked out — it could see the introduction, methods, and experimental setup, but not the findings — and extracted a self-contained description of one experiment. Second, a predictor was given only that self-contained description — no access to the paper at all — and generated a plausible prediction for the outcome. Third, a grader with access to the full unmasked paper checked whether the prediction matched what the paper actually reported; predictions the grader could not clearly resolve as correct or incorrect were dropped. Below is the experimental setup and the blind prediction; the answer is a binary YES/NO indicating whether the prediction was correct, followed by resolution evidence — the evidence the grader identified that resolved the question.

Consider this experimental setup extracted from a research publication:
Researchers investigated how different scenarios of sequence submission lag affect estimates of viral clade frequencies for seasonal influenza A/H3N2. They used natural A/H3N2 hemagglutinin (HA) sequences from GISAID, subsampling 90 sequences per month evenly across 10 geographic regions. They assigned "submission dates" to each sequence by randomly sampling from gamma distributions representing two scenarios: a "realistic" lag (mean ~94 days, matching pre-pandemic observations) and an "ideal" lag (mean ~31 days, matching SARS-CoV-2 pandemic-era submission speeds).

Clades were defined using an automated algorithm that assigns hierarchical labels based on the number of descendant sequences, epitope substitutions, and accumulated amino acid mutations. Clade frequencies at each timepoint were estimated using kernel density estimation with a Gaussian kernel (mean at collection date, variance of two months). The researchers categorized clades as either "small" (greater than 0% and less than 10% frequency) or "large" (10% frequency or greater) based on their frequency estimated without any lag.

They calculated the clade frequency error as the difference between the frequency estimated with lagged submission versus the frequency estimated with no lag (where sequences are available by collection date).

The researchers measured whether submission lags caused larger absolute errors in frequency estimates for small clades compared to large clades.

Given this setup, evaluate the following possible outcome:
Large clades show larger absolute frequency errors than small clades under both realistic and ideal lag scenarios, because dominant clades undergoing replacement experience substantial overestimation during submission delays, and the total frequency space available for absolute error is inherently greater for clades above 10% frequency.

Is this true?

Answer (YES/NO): NO